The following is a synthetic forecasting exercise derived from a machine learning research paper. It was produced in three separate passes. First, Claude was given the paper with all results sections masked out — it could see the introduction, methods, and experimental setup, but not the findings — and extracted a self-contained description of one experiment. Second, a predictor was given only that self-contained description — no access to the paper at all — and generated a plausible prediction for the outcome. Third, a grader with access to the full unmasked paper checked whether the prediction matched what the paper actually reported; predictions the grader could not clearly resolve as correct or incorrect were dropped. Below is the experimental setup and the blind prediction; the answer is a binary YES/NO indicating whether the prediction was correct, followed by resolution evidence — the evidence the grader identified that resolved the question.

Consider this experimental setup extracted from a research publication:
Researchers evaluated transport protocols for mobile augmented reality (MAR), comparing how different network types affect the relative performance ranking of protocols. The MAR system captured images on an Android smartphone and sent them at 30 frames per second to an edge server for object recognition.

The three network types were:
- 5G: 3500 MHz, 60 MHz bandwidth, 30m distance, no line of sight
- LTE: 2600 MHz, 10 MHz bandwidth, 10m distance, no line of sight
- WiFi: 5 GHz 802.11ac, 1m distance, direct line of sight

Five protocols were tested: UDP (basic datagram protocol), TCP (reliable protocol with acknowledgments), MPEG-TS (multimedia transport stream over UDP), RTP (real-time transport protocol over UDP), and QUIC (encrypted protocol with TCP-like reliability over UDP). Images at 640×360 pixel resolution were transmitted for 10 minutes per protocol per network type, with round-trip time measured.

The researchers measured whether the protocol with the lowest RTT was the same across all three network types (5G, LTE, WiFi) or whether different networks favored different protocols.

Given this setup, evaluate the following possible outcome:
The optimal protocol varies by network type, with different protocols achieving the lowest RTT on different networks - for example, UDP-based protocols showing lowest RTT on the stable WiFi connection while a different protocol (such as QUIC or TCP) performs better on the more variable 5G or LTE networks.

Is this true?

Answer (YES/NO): NO